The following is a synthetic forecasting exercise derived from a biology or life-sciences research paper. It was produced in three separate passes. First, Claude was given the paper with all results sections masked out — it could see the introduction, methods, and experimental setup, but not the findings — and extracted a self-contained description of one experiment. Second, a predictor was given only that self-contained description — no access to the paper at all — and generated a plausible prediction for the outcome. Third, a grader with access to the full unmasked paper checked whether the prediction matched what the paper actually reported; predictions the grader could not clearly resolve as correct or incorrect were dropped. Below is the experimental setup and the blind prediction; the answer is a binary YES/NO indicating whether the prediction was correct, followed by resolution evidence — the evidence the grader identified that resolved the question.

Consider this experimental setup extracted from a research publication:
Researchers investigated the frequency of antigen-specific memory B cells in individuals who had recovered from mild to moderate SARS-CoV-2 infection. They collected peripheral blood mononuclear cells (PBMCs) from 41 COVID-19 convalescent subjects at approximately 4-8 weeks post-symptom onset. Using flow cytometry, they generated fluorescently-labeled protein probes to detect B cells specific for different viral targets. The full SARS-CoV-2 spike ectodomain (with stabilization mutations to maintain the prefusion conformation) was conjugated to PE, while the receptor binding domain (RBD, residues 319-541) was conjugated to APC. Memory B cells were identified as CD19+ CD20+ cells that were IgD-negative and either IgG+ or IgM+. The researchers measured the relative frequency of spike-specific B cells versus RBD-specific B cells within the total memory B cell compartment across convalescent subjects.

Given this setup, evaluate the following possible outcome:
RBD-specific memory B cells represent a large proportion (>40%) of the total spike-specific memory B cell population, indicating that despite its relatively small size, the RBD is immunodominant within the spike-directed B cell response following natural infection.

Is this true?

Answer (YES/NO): NO